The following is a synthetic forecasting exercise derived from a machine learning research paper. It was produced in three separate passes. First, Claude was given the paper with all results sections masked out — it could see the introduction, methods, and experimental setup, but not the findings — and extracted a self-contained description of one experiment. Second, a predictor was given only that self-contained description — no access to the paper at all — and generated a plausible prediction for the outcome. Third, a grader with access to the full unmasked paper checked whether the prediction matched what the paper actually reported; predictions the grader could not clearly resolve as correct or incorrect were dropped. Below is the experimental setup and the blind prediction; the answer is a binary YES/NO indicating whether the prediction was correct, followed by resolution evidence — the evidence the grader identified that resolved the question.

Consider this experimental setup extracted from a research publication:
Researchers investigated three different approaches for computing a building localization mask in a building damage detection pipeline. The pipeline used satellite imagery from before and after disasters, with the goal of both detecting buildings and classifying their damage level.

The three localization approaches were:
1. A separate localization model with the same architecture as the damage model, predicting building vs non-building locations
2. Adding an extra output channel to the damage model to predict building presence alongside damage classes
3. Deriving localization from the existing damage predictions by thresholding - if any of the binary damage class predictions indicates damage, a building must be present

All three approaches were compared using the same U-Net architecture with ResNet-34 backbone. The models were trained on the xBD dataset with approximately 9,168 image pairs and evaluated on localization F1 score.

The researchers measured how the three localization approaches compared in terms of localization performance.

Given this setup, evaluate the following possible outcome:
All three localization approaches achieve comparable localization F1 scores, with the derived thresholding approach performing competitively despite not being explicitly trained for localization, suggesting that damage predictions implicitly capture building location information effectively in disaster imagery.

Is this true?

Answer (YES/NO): YES